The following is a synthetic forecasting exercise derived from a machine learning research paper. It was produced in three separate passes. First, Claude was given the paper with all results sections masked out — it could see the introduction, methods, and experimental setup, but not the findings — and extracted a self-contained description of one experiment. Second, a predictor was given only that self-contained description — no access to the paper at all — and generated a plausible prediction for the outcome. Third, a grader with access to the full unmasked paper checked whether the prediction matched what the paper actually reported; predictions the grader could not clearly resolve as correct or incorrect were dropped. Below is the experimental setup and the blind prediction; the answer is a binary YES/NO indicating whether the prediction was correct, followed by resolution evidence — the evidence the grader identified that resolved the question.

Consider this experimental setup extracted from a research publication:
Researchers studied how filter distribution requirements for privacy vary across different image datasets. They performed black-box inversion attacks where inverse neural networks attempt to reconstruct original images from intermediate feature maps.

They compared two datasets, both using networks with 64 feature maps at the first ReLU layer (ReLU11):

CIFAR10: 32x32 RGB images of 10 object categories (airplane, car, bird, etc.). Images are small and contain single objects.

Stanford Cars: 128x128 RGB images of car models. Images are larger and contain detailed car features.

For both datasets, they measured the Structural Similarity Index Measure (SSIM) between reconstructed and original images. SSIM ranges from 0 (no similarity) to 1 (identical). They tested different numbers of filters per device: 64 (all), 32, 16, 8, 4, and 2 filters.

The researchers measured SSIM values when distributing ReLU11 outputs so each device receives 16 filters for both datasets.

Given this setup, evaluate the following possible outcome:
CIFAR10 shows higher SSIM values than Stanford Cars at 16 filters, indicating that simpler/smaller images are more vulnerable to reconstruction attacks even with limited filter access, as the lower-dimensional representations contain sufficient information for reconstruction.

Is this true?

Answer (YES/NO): NO